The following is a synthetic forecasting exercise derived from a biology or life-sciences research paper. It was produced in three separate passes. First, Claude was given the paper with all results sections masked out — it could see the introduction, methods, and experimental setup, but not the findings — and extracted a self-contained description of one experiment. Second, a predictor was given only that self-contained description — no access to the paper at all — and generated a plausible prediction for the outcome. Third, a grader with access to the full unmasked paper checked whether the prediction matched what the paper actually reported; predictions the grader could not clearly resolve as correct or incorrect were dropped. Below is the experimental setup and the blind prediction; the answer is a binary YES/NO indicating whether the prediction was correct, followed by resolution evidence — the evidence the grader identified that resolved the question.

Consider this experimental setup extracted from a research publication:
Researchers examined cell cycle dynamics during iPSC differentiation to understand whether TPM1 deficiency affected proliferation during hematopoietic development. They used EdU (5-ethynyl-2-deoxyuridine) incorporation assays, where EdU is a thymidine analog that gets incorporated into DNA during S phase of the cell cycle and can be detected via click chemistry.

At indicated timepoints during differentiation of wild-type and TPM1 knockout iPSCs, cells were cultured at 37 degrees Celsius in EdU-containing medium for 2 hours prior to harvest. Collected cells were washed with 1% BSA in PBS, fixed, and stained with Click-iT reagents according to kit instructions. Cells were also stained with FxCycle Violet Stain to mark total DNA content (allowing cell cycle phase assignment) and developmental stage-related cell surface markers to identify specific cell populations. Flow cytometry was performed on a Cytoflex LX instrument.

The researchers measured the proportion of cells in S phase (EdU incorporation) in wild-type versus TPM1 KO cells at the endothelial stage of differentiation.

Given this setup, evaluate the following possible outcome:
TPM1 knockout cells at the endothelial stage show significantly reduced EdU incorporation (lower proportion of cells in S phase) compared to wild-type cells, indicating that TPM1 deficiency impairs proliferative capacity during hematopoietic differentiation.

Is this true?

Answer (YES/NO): NO